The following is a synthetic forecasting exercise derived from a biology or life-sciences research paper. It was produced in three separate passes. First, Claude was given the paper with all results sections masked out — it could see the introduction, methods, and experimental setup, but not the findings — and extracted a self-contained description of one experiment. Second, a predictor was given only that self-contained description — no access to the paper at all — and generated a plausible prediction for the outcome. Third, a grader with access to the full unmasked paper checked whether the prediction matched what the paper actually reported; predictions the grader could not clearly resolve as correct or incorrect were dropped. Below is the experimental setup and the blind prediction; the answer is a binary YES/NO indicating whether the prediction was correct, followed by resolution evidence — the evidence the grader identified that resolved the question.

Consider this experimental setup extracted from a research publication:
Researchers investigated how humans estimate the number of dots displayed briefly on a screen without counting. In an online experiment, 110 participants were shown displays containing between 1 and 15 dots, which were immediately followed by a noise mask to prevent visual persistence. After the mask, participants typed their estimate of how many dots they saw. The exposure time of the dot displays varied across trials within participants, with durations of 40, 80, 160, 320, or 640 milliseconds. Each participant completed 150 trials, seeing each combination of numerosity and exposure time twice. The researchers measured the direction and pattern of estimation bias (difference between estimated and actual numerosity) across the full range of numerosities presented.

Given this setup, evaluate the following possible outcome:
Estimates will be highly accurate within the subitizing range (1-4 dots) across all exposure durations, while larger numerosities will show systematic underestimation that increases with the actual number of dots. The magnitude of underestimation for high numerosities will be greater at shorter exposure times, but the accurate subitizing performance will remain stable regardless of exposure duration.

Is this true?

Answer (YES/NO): NO